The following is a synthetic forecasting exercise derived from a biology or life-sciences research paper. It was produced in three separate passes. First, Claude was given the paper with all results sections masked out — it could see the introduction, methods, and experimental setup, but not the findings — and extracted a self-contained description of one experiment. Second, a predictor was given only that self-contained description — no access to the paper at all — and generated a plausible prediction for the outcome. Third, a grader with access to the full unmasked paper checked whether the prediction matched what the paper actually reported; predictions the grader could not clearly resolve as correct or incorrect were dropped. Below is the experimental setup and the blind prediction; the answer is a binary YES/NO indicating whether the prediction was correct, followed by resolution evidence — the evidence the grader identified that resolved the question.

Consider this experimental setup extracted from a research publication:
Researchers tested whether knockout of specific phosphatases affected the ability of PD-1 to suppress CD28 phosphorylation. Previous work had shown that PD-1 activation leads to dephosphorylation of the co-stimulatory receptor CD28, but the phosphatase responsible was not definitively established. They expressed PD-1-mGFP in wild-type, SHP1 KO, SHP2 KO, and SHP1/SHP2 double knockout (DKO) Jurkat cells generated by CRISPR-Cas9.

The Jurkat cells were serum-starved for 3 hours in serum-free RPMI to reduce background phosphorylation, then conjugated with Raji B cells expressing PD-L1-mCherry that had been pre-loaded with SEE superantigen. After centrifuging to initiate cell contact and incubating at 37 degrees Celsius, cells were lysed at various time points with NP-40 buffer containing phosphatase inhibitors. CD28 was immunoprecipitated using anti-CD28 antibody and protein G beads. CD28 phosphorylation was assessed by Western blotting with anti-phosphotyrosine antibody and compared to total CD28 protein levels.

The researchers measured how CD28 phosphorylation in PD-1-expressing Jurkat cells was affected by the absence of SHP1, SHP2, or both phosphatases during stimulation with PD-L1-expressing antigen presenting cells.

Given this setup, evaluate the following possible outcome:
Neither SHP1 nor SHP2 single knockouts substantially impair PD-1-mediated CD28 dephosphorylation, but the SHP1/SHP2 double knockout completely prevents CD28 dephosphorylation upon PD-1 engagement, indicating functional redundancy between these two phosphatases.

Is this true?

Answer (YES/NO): NO